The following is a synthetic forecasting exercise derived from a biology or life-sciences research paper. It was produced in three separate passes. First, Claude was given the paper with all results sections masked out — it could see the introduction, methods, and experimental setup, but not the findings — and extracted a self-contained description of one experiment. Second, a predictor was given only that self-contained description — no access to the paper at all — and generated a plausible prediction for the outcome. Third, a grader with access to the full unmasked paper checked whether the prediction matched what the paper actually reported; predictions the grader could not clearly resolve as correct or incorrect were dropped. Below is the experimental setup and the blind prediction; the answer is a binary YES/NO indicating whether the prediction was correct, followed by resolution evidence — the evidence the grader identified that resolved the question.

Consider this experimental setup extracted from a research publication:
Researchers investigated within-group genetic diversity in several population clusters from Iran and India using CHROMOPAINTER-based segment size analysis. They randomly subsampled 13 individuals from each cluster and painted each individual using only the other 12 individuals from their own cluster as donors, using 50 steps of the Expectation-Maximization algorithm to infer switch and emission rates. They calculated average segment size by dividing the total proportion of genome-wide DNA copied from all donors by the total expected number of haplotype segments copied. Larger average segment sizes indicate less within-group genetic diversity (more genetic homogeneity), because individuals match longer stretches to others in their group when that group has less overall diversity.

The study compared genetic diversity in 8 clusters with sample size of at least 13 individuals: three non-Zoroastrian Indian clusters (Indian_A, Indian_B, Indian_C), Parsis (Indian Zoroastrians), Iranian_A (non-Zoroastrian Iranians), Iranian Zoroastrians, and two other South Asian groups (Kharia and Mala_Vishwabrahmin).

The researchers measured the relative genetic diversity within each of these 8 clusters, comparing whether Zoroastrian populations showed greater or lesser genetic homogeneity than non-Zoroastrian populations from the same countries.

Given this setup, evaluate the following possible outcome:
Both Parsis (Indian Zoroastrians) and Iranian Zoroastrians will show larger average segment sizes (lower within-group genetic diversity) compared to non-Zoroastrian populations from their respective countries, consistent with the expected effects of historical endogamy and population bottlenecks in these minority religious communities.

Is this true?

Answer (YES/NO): YES